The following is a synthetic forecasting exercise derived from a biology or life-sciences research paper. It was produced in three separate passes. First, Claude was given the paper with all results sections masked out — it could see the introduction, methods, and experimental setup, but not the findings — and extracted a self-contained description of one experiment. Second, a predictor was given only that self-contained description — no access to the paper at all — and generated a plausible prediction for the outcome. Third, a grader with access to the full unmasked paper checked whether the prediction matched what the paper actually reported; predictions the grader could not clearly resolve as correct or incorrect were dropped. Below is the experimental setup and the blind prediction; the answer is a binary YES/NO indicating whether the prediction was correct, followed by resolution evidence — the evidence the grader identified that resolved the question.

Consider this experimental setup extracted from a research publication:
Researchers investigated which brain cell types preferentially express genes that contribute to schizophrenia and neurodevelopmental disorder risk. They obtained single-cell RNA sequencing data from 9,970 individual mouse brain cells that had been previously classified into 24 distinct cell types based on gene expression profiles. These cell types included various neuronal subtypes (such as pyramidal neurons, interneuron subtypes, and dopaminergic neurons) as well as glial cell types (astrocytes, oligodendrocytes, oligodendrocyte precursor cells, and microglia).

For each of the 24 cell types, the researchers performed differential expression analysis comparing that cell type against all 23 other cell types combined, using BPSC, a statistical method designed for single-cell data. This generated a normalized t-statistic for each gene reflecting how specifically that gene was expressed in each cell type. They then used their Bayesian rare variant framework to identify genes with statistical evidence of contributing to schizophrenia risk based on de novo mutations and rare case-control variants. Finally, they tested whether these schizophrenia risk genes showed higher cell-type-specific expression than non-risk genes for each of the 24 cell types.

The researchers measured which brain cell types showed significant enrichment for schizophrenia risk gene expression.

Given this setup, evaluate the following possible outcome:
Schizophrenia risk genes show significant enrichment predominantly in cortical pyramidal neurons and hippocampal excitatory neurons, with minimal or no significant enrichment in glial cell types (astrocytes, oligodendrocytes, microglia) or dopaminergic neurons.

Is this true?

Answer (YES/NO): NO